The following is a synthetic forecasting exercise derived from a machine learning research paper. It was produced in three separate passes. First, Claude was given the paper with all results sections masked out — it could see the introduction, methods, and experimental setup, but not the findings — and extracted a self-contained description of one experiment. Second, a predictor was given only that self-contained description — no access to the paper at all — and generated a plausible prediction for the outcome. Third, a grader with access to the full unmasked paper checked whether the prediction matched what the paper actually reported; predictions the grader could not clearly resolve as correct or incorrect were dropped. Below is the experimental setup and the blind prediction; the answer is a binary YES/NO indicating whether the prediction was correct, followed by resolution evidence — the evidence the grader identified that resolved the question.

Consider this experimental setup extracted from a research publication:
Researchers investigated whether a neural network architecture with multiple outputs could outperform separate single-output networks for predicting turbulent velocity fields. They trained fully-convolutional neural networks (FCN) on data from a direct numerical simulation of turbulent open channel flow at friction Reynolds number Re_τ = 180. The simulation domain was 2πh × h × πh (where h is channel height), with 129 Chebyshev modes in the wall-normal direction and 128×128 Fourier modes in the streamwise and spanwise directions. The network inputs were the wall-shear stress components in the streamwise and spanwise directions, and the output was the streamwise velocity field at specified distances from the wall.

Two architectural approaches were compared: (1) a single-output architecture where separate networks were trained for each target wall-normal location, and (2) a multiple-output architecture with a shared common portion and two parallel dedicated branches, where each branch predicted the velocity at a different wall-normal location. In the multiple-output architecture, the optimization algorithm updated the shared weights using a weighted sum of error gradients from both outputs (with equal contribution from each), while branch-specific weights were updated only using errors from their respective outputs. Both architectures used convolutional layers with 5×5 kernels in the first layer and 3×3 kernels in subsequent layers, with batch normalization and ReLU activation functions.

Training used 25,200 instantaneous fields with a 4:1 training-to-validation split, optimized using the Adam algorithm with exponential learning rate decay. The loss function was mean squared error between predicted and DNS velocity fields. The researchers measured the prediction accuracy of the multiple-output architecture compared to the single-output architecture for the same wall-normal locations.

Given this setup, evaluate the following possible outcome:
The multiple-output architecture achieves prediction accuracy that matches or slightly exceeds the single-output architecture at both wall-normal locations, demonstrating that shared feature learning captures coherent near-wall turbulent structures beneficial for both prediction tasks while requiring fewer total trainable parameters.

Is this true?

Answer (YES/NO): NO